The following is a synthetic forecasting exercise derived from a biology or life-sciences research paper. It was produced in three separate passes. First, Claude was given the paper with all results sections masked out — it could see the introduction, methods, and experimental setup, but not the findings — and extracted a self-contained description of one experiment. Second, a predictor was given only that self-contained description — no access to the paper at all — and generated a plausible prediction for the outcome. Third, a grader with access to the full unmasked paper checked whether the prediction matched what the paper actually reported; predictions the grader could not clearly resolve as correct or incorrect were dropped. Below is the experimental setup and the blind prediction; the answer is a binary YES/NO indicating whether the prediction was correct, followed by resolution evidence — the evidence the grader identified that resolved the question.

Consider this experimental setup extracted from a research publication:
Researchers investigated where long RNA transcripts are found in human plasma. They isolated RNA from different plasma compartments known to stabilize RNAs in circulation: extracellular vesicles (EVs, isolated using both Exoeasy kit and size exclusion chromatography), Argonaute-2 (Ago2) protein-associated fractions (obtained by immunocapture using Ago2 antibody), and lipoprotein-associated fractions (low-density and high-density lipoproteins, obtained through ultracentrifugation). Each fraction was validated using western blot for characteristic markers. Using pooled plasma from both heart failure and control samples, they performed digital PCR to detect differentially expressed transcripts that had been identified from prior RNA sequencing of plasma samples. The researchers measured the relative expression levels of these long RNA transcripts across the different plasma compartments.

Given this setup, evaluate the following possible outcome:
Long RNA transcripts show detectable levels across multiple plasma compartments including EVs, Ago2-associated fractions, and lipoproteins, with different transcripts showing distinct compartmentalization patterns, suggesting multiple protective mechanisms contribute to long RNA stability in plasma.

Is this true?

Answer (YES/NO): NO